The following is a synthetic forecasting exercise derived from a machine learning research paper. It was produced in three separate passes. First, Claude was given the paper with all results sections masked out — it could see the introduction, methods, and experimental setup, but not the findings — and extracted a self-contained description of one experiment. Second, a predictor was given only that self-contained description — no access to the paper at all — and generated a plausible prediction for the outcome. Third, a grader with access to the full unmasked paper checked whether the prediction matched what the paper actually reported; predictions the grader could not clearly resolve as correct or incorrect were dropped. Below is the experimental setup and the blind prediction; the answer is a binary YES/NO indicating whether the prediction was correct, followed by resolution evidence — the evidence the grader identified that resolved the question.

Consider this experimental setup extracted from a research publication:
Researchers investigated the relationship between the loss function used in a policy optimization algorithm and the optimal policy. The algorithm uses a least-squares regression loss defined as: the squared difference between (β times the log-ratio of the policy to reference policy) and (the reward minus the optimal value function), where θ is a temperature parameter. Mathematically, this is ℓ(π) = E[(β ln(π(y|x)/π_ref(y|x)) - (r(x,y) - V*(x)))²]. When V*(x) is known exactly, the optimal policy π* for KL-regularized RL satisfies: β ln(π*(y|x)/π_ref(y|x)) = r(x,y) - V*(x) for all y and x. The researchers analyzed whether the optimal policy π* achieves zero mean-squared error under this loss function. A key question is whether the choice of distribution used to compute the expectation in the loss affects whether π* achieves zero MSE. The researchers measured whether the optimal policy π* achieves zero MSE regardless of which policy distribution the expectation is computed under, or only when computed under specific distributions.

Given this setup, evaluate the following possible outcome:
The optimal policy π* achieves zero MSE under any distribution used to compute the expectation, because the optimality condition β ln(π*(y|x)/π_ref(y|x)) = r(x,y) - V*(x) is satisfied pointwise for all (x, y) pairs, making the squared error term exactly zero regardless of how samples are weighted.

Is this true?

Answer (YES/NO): YES